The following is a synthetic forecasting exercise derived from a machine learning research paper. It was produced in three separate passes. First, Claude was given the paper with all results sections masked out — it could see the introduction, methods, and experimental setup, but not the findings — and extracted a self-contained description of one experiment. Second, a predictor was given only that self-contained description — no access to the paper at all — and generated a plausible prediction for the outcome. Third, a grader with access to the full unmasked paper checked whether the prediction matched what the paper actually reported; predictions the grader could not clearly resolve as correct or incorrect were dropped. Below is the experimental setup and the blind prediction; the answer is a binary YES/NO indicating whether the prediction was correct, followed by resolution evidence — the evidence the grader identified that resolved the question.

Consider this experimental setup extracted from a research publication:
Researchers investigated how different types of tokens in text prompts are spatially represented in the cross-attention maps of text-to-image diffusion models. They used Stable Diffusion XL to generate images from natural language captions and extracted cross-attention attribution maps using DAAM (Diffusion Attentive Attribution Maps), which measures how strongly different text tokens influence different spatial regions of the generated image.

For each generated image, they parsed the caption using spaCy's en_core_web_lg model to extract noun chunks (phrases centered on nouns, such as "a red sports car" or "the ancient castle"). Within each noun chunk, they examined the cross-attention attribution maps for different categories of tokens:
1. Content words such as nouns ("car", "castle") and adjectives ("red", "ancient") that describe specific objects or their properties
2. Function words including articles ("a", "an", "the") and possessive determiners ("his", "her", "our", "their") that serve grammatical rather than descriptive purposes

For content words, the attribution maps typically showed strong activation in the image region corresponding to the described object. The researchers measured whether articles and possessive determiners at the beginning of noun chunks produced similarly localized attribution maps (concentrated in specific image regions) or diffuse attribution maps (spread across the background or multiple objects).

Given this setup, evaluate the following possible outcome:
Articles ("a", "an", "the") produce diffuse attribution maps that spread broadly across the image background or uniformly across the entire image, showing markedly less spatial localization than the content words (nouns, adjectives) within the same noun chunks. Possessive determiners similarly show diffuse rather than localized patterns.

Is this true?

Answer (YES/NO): YES